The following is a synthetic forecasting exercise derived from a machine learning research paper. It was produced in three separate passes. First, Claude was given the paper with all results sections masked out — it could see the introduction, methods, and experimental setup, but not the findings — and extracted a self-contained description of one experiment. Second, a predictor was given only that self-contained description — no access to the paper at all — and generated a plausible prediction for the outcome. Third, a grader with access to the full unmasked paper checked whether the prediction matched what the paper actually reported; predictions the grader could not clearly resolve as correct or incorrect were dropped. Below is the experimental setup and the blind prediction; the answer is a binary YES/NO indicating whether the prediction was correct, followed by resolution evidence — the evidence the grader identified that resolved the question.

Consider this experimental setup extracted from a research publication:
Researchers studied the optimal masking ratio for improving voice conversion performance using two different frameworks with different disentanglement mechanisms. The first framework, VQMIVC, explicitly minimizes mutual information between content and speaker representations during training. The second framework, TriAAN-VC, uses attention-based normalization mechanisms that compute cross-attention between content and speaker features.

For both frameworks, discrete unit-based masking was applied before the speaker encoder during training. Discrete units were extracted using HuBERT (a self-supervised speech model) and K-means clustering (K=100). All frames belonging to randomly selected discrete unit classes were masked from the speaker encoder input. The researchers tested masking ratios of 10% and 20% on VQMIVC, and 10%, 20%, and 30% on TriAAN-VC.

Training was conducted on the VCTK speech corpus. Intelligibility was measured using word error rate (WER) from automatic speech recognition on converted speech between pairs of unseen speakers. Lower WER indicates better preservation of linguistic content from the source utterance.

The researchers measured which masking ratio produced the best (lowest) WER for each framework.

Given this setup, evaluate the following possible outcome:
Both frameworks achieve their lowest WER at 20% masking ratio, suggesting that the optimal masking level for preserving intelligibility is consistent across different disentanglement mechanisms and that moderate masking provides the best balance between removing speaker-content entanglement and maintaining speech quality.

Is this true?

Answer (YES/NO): NO